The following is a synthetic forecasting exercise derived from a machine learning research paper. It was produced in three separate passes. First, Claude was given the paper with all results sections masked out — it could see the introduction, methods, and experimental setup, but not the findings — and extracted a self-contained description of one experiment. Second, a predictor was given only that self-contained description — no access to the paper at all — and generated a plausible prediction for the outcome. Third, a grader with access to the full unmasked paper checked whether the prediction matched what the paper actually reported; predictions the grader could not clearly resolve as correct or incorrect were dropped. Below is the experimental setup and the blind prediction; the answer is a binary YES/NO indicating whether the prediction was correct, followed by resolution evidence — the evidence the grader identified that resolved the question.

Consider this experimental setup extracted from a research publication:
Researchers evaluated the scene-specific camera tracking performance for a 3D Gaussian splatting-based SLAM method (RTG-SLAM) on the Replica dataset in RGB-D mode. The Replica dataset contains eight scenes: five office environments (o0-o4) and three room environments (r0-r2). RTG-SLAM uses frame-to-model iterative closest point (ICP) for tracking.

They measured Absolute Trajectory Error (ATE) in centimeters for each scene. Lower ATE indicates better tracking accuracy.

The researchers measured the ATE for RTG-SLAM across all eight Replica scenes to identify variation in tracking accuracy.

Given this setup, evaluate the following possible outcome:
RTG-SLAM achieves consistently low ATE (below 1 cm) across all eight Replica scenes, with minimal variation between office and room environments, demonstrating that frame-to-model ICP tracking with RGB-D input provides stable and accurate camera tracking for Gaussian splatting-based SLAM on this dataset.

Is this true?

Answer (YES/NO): YES